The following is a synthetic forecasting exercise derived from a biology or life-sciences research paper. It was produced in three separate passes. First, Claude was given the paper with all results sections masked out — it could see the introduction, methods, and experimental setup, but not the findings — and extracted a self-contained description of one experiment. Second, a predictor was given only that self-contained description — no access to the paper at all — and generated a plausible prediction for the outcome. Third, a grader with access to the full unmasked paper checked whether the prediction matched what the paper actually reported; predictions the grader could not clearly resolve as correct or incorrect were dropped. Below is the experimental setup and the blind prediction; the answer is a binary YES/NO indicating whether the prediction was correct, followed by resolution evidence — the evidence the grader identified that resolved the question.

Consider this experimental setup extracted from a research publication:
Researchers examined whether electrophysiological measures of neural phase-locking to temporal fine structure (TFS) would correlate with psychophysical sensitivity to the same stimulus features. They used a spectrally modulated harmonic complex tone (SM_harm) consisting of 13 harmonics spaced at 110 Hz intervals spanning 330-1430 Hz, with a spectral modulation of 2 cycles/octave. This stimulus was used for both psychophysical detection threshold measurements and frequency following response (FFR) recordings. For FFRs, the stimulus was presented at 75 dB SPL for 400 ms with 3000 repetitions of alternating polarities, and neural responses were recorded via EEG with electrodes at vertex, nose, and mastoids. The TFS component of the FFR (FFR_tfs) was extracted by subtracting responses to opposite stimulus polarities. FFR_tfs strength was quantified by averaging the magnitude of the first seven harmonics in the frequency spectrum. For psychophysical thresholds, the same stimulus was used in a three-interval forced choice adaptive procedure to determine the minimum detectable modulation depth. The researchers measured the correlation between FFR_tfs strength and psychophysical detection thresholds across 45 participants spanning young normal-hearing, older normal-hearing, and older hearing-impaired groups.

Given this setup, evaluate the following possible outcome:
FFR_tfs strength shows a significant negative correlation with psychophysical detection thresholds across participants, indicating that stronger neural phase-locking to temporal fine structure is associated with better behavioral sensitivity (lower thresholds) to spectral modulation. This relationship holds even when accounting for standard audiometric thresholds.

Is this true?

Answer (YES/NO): NO